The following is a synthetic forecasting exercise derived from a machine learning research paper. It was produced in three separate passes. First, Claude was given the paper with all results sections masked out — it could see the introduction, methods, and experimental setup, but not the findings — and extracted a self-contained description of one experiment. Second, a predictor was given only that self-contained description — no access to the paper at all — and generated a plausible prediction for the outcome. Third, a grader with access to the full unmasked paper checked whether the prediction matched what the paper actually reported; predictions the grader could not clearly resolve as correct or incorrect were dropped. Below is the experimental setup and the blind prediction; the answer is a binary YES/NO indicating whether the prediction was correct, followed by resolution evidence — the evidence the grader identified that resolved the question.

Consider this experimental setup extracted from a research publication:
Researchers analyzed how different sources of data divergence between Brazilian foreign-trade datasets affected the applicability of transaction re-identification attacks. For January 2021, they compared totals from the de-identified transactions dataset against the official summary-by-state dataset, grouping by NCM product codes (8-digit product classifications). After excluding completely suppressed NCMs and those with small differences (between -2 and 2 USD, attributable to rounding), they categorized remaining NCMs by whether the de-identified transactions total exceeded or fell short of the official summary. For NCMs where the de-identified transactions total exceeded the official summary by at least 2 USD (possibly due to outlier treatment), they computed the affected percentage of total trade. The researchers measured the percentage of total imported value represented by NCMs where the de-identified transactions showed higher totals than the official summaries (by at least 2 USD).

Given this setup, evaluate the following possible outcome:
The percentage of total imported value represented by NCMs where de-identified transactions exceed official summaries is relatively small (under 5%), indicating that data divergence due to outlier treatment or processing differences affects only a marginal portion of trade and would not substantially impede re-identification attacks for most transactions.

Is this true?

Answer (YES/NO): NO